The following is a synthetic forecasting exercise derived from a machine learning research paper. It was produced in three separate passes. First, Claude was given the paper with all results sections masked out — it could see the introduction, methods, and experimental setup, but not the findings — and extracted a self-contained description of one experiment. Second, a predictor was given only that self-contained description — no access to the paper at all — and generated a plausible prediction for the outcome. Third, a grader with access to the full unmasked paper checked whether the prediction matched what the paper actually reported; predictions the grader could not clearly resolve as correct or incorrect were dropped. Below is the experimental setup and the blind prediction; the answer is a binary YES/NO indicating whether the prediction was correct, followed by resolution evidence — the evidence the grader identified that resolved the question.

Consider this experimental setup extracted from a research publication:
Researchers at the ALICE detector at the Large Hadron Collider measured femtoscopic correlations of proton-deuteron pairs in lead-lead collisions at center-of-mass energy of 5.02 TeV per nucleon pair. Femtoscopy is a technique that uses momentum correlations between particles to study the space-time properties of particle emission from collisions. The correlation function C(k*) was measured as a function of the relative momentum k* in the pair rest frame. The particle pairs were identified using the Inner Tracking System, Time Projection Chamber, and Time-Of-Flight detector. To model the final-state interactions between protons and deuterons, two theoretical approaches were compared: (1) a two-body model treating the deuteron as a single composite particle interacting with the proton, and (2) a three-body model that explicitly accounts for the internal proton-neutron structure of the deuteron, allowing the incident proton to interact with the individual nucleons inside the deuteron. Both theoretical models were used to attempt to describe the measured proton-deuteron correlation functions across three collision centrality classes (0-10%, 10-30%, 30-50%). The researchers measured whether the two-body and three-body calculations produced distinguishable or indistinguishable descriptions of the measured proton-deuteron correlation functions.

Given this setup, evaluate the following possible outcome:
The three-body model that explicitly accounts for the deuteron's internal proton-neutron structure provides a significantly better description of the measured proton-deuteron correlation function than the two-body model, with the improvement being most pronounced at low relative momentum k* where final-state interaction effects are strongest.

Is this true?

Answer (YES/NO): NO